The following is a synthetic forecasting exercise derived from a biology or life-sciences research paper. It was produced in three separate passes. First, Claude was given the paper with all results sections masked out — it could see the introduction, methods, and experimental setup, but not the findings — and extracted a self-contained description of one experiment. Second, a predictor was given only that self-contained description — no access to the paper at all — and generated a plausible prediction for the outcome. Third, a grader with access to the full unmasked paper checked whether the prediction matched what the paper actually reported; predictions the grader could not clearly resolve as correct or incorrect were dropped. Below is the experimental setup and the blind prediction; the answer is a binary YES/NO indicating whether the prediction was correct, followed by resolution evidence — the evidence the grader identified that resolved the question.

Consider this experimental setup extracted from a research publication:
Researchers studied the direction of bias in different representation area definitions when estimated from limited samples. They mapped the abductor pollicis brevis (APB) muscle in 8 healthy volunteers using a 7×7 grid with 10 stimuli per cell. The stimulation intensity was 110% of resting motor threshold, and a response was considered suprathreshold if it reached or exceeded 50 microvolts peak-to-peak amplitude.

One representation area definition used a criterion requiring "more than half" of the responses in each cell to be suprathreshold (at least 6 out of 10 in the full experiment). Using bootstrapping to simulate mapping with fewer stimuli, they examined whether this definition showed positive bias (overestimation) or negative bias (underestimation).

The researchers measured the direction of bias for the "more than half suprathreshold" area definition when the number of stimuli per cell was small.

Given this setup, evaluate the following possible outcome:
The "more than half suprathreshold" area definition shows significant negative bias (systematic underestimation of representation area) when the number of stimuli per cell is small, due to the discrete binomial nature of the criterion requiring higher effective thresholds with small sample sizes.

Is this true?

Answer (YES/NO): NO